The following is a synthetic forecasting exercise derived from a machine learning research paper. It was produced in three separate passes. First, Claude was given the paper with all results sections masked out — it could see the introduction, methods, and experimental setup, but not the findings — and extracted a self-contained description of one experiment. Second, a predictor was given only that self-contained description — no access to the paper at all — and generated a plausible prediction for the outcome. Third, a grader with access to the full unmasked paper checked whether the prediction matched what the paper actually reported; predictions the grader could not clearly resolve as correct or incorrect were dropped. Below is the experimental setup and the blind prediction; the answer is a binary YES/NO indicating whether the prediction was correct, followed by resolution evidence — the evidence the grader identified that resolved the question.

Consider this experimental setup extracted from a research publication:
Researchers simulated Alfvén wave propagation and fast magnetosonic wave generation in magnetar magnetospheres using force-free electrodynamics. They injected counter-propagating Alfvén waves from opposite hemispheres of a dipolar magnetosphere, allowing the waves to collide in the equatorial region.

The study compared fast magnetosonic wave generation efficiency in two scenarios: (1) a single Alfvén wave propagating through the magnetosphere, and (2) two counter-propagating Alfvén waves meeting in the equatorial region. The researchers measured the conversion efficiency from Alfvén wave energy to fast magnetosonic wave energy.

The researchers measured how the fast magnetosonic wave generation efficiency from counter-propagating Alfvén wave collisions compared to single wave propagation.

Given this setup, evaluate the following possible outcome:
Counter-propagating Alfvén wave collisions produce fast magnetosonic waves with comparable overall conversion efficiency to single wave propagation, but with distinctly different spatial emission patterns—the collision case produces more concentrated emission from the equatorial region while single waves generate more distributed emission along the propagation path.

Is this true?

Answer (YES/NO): NO